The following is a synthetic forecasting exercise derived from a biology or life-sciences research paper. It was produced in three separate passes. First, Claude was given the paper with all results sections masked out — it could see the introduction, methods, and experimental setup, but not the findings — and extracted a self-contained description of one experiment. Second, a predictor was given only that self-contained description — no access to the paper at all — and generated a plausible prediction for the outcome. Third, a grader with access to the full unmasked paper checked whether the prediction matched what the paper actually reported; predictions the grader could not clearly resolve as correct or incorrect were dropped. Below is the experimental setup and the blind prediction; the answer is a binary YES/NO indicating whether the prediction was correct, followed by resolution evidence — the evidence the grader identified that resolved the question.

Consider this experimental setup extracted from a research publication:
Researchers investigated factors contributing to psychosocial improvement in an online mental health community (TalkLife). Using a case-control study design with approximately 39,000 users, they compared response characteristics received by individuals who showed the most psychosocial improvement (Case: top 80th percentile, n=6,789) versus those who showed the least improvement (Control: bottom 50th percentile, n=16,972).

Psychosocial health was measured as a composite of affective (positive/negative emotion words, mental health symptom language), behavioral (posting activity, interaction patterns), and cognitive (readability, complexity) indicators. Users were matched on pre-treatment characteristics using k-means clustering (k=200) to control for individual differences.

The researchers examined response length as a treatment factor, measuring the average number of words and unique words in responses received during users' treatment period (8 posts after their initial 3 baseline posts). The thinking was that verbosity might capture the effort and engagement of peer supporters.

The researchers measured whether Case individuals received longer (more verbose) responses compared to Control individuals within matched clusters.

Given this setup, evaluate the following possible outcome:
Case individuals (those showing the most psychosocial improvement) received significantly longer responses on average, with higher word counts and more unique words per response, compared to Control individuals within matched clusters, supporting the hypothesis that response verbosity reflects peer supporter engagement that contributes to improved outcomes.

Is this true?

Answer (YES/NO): YES